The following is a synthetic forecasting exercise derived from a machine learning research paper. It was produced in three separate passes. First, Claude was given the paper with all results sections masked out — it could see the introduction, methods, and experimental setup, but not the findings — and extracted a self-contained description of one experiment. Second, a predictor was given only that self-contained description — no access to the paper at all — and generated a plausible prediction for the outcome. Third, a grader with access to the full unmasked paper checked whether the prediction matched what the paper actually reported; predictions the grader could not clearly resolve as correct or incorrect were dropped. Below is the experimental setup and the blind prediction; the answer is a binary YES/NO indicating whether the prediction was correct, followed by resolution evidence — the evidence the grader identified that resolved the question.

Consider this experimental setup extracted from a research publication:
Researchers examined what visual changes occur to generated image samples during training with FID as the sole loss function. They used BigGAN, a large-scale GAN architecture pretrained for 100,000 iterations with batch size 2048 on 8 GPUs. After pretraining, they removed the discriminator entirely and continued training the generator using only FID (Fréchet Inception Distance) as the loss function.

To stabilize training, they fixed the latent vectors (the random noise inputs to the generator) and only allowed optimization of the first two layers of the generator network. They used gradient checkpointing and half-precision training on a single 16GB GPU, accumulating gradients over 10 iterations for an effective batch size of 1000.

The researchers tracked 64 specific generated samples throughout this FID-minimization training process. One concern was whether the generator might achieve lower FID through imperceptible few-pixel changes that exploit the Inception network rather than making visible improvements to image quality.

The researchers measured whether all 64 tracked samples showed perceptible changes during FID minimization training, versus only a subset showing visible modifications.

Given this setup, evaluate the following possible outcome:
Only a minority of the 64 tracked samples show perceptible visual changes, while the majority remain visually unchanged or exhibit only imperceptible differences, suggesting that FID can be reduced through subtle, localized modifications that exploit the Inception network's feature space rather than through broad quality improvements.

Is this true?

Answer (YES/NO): NO